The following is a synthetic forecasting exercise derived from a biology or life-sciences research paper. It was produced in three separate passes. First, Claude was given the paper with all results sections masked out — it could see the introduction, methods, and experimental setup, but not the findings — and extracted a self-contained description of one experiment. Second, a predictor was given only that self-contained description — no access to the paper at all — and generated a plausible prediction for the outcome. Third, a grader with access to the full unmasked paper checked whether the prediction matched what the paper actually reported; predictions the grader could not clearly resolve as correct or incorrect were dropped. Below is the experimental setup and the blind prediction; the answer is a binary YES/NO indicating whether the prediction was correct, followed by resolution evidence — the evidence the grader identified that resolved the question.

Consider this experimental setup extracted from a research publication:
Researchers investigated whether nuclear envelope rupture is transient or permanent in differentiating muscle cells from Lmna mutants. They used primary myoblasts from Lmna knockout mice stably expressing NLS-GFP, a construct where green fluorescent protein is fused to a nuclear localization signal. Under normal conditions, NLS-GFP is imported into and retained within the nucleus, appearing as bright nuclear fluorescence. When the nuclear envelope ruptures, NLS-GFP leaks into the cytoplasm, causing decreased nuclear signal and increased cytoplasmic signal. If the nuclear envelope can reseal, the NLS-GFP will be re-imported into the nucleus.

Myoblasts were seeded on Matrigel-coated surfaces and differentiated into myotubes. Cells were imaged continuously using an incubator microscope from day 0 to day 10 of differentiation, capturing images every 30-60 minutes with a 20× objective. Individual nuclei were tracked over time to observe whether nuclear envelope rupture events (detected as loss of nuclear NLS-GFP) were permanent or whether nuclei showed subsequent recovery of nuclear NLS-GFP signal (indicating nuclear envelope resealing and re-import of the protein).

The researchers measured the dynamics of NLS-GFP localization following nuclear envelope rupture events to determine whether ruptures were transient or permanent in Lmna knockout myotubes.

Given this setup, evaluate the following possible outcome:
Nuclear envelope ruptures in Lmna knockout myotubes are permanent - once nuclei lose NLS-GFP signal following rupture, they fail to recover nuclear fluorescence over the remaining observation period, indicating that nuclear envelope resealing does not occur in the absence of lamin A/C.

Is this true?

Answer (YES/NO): NO